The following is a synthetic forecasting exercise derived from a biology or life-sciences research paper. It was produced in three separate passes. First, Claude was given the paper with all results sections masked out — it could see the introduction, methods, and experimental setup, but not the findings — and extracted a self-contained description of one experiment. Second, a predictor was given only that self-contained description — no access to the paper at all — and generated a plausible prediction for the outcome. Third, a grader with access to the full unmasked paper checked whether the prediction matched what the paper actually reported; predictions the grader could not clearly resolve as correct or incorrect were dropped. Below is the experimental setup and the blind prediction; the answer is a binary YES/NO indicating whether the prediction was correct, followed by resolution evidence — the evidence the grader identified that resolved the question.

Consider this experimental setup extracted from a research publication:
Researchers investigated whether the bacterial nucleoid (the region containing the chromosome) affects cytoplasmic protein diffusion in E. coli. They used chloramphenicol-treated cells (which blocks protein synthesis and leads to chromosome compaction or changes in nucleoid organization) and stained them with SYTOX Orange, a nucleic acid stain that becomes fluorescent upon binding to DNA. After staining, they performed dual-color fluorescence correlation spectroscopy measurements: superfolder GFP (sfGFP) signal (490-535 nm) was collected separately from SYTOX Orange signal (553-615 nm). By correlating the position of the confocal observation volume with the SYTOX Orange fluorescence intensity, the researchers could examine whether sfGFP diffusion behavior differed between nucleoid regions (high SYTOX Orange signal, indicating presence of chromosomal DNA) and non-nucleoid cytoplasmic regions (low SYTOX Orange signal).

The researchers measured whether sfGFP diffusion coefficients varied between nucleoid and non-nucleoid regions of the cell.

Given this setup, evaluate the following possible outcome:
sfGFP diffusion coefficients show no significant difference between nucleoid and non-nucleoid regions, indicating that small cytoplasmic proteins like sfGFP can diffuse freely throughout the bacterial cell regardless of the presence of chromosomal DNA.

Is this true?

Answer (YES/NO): NO